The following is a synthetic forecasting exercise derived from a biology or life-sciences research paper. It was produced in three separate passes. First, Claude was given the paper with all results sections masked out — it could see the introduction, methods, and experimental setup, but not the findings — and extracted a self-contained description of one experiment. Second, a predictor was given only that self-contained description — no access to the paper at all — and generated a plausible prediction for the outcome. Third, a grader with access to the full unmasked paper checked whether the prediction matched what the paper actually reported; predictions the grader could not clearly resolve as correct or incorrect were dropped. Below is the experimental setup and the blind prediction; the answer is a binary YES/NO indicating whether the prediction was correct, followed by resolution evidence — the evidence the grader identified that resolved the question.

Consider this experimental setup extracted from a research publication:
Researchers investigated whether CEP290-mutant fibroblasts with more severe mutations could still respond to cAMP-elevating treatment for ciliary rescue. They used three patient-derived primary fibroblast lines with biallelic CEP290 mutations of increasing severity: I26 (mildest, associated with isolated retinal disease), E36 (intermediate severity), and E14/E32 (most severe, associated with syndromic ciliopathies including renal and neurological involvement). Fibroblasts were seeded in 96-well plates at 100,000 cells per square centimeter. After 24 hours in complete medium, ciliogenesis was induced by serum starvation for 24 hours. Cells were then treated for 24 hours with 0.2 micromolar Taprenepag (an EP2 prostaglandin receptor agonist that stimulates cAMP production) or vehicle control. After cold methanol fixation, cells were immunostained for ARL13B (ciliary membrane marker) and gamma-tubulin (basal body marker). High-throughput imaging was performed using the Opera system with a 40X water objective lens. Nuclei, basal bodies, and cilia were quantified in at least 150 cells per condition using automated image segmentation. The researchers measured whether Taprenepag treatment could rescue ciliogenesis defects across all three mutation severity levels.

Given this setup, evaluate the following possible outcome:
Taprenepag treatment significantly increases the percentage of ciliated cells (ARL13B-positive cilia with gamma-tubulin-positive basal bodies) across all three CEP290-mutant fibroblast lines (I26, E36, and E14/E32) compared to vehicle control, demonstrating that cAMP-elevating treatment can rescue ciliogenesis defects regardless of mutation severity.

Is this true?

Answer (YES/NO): NO